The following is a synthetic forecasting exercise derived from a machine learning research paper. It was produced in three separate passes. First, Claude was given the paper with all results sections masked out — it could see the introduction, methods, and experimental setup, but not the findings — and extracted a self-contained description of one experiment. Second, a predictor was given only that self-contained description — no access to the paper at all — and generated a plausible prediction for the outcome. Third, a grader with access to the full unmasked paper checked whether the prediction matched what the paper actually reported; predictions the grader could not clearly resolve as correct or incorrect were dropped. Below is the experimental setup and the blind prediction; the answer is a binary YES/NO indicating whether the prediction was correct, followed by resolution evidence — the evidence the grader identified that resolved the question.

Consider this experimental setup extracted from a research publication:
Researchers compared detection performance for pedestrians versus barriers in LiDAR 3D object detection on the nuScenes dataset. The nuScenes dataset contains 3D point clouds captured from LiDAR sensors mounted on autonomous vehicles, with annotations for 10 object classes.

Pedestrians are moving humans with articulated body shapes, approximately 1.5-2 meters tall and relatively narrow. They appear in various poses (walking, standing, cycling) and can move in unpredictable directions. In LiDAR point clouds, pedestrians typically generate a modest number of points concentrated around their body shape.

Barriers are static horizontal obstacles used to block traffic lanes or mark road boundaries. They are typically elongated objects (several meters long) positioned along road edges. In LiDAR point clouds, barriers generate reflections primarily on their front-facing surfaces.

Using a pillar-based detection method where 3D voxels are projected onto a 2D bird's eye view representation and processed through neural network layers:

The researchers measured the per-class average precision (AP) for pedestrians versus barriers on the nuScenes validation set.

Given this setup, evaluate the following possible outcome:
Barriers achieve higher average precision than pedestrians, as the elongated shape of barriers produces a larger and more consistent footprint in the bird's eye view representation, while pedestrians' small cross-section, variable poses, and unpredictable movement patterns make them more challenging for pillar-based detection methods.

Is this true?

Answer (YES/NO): NO